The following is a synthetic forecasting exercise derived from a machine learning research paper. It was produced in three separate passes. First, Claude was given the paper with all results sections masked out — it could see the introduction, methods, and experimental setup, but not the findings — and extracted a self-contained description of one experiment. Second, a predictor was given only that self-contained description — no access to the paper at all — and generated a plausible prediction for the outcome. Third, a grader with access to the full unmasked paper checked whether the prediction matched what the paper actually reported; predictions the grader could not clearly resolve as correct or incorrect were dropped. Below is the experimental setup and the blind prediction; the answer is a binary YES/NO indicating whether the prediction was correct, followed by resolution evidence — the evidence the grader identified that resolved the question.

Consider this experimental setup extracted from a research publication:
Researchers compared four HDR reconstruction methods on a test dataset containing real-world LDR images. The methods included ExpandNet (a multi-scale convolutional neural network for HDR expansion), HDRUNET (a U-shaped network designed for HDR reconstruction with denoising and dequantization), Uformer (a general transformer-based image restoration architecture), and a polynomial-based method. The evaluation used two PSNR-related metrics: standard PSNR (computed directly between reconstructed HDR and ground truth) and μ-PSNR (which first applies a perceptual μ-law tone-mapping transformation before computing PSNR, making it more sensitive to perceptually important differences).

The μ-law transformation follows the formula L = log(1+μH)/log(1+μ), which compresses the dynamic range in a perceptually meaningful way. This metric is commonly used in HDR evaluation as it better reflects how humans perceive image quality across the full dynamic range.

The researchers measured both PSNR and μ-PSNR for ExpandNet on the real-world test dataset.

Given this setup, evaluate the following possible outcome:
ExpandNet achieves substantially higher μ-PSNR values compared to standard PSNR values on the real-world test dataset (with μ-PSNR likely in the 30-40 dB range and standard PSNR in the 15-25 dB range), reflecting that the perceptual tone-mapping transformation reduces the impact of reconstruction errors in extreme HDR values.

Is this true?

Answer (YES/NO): NO